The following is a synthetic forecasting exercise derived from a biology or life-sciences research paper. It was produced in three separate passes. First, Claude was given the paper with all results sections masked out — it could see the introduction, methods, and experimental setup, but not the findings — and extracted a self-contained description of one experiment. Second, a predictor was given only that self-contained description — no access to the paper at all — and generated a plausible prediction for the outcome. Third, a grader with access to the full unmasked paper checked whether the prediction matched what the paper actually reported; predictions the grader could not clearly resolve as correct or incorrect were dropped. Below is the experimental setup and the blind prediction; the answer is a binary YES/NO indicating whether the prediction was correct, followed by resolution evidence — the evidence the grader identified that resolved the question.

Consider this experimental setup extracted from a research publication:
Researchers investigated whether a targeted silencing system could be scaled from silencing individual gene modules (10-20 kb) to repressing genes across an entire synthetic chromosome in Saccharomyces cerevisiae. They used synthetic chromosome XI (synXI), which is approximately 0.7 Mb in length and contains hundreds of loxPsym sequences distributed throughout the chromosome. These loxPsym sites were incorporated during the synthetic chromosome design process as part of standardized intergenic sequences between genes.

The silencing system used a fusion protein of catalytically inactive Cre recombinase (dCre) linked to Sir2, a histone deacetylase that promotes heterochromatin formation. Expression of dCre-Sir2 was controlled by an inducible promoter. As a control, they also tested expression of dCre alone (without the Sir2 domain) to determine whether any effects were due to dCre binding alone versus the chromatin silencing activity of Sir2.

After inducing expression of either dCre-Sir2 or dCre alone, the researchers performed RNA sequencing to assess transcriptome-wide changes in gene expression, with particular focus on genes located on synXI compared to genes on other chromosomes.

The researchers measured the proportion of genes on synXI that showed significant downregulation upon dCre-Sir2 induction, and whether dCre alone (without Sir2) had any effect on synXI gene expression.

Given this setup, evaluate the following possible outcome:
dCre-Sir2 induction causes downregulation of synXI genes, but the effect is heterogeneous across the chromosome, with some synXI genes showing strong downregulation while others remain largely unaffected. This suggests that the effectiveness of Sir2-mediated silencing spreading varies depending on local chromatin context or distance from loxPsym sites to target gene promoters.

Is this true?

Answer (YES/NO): YES